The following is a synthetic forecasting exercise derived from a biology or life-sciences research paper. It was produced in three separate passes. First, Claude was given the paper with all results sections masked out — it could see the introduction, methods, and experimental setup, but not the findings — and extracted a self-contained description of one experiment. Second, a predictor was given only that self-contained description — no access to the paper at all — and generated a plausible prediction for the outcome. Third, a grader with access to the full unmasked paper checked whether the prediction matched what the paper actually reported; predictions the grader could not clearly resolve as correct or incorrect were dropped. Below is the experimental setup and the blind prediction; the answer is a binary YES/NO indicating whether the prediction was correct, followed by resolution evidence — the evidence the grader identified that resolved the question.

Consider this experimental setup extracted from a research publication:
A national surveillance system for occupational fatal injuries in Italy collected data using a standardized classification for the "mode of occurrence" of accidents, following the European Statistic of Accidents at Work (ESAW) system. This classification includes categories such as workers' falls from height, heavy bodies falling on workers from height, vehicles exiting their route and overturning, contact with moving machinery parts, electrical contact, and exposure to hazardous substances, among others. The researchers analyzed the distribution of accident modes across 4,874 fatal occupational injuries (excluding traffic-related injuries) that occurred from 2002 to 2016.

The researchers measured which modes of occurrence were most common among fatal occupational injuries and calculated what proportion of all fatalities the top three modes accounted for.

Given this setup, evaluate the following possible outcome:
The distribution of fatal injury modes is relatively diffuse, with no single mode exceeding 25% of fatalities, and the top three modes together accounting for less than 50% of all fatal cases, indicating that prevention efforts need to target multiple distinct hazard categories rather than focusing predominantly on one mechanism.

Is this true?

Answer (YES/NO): NO